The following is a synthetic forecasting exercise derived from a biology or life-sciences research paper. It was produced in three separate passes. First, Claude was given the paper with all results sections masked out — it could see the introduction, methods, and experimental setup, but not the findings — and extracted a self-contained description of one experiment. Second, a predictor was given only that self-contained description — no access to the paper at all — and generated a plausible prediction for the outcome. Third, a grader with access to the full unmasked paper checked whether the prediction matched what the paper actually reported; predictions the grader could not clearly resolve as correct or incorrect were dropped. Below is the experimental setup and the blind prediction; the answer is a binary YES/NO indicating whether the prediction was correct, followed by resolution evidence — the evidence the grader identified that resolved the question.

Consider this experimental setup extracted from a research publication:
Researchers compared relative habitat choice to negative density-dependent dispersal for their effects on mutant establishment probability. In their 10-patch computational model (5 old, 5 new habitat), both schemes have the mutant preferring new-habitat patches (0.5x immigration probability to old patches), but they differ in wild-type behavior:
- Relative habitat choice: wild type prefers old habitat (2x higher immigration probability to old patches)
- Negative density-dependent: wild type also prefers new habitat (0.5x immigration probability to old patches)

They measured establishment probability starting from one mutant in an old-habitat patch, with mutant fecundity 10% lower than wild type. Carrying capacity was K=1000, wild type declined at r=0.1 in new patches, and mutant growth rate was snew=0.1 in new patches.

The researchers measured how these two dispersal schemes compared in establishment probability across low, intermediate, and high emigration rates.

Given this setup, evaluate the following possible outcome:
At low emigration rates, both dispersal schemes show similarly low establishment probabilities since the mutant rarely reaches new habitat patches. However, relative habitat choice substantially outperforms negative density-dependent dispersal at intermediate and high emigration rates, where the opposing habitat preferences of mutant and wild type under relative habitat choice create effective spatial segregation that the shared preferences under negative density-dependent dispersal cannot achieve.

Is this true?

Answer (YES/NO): NO